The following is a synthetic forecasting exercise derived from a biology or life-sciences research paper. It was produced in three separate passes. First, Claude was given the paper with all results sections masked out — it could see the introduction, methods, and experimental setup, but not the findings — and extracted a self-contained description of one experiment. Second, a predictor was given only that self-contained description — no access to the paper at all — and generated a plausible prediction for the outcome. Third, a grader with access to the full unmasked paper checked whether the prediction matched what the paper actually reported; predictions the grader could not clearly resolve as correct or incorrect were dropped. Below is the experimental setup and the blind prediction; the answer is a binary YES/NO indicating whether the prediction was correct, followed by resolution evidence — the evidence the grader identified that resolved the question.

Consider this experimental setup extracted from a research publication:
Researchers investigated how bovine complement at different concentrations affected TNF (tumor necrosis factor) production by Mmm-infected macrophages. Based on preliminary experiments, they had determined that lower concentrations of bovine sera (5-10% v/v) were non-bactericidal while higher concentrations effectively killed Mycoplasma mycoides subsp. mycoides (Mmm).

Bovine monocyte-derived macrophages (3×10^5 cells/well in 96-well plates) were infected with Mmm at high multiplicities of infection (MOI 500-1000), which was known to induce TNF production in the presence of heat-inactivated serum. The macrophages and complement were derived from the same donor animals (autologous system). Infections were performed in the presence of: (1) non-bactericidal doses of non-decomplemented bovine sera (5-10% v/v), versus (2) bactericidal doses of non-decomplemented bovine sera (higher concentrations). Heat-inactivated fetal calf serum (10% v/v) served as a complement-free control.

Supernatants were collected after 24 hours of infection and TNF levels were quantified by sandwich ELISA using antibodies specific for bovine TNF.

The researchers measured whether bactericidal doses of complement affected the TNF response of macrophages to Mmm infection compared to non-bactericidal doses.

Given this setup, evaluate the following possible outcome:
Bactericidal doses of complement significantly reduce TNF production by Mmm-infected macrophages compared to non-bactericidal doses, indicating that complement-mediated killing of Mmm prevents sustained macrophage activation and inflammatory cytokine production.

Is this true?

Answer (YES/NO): YES